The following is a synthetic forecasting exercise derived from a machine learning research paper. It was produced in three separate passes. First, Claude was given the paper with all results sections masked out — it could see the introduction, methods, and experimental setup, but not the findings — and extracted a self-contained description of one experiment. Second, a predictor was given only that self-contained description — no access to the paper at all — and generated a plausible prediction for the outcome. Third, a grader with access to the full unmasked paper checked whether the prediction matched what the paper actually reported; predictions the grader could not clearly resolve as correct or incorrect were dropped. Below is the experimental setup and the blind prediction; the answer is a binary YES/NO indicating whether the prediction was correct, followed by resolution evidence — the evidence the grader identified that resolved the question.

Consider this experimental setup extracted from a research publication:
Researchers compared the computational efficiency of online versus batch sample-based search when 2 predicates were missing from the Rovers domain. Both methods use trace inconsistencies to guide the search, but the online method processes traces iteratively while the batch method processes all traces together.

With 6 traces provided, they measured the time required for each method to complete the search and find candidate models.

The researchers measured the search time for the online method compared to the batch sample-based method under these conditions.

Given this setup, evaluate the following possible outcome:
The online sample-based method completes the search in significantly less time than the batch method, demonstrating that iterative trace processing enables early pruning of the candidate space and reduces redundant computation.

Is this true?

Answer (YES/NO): YES